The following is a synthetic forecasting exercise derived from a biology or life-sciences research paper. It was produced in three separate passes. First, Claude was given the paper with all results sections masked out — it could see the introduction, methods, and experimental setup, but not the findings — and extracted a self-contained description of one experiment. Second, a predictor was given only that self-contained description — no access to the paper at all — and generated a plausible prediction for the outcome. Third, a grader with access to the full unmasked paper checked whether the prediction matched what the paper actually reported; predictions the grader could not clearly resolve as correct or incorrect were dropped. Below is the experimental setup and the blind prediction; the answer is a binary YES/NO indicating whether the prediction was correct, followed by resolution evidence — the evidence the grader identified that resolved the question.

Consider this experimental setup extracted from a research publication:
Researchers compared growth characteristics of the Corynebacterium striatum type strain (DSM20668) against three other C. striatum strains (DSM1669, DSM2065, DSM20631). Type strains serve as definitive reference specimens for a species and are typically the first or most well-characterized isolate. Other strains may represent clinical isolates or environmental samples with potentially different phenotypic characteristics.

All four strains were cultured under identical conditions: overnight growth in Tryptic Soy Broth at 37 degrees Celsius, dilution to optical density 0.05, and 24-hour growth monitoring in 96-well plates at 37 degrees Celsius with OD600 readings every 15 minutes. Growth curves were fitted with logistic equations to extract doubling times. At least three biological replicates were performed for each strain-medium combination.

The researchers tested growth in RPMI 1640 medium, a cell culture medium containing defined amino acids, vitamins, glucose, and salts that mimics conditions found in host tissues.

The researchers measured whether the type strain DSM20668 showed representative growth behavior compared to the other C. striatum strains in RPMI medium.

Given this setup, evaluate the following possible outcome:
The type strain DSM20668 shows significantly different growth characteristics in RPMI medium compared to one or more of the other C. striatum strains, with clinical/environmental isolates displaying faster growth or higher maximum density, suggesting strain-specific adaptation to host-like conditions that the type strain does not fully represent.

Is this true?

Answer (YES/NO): NO